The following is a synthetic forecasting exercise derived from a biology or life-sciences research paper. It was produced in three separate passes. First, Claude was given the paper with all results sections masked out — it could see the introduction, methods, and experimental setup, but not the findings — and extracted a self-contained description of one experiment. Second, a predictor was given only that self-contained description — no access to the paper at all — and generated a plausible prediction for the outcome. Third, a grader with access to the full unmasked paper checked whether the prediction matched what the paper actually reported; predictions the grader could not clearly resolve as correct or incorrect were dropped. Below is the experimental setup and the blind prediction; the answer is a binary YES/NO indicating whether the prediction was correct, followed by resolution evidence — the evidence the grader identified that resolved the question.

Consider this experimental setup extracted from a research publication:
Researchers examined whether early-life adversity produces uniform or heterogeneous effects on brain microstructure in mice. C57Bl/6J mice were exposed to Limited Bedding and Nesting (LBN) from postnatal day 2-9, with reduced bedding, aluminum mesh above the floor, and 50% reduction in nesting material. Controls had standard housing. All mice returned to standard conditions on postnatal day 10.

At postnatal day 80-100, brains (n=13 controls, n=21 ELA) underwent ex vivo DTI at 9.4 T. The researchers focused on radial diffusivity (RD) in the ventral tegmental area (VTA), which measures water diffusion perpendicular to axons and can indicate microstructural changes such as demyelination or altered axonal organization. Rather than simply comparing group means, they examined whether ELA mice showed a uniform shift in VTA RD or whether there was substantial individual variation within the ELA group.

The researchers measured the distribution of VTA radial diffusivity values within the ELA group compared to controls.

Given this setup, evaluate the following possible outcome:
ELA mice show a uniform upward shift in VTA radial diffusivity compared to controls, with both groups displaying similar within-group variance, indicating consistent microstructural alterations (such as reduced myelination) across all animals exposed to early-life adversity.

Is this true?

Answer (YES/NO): NO